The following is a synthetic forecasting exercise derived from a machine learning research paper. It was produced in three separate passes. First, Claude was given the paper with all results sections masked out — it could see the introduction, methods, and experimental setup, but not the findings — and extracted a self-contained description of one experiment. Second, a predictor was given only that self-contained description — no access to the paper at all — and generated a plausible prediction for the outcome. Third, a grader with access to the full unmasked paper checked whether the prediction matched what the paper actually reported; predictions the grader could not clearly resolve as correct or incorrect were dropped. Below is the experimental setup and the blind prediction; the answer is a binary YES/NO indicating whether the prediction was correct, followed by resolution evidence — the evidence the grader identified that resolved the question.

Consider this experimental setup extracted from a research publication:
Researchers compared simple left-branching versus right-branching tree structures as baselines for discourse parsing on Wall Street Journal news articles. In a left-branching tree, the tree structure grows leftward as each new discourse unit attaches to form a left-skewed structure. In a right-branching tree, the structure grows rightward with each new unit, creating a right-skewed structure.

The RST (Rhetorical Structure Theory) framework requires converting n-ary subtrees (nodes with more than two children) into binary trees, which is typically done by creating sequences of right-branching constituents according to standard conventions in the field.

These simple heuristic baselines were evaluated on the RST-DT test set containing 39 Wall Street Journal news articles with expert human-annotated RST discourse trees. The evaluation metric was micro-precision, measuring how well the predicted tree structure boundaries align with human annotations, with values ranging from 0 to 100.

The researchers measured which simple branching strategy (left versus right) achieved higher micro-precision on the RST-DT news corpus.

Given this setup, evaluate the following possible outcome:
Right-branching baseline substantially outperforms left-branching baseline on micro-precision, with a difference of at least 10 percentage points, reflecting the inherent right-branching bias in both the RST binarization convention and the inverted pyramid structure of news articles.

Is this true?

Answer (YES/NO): NO